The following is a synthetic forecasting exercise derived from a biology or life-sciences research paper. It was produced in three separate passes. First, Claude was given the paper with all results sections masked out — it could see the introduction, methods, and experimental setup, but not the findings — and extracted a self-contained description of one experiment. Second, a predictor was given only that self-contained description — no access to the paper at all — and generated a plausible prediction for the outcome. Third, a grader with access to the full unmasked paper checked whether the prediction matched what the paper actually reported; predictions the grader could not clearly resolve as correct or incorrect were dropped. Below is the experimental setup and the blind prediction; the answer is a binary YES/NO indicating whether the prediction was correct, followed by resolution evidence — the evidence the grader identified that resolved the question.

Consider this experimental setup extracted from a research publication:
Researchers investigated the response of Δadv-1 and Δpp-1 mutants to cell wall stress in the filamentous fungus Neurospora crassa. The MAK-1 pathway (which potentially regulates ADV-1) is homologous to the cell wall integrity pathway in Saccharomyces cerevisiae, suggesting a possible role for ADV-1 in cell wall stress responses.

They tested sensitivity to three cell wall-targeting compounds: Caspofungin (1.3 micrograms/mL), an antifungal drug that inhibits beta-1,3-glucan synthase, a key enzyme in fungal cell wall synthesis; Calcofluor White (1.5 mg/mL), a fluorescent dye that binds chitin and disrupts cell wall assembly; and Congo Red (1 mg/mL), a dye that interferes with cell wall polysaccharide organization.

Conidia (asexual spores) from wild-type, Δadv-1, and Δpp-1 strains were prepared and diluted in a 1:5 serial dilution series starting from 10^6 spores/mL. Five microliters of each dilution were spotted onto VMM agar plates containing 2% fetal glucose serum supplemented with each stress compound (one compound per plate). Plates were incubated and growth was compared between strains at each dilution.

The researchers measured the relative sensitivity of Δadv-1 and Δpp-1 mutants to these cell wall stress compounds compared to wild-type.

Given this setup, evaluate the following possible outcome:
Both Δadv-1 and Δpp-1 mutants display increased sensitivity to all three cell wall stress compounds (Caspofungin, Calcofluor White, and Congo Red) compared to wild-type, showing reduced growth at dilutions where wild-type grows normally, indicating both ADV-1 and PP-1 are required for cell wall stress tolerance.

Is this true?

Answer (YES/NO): NO